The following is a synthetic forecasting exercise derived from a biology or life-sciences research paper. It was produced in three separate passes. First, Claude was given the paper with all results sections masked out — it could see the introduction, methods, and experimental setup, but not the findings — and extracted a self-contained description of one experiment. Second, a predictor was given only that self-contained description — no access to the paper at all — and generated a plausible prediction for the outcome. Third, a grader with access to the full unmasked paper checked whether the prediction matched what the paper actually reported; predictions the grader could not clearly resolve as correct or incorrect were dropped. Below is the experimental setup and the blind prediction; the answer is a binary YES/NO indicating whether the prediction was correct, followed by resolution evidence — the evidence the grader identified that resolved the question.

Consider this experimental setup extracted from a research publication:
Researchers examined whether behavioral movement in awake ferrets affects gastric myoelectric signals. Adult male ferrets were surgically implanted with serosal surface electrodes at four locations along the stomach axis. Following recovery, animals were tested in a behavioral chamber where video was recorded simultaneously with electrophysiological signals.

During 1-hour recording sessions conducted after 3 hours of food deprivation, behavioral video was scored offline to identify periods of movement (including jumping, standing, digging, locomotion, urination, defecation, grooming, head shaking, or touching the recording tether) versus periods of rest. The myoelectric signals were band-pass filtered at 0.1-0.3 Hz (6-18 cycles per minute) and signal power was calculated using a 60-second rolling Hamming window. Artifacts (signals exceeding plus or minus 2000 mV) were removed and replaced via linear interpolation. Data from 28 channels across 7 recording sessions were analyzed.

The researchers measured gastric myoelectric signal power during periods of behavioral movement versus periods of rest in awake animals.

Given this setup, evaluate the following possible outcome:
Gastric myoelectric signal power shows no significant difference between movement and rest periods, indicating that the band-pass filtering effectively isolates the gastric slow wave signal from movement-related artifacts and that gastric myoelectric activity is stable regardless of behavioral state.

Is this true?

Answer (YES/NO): NO